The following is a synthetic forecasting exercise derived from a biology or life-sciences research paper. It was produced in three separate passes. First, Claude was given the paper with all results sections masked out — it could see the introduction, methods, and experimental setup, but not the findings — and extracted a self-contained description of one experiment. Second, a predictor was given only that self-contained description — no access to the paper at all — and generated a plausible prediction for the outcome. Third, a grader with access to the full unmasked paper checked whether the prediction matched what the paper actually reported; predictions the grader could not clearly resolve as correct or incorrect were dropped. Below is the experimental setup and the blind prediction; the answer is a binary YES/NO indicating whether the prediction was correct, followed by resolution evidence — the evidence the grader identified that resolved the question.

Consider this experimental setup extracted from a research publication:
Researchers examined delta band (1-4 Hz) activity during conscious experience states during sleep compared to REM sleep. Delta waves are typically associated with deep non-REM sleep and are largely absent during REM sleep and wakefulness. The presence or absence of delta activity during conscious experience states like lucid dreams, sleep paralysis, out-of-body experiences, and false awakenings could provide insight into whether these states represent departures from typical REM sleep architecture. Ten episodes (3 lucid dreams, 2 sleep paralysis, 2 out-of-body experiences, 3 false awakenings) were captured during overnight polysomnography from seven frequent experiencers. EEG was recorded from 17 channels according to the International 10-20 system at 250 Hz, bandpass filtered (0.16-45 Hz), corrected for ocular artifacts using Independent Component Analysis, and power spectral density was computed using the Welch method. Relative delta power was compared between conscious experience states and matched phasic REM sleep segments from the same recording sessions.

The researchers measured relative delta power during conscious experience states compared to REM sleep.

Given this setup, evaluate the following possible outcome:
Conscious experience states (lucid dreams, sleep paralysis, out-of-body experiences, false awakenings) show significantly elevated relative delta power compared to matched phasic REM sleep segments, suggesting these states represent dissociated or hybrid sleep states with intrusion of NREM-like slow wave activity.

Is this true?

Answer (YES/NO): NO